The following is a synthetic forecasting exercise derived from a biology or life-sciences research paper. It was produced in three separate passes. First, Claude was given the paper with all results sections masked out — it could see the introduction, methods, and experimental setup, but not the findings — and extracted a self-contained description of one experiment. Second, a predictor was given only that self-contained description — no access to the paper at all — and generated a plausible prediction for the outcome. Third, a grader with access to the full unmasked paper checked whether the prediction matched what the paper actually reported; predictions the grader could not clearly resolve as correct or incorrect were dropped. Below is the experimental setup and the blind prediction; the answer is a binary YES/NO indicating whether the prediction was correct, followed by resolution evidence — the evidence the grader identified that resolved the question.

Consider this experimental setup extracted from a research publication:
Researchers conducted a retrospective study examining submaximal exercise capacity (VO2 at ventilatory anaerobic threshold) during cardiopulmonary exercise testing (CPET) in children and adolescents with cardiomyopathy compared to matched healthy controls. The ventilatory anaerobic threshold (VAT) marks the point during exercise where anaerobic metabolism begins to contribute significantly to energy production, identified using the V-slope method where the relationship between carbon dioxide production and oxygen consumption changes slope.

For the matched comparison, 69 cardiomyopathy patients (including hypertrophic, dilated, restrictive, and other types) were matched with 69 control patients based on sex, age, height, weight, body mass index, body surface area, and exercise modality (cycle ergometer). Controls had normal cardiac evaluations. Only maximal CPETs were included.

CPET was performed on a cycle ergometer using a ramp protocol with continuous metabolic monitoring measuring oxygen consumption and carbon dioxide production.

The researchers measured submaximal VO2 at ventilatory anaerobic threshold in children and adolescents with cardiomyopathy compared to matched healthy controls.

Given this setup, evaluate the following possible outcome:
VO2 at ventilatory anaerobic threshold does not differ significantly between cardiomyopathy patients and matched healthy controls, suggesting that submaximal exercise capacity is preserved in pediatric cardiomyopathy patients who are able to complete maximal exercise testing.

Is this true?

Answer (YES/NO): NO